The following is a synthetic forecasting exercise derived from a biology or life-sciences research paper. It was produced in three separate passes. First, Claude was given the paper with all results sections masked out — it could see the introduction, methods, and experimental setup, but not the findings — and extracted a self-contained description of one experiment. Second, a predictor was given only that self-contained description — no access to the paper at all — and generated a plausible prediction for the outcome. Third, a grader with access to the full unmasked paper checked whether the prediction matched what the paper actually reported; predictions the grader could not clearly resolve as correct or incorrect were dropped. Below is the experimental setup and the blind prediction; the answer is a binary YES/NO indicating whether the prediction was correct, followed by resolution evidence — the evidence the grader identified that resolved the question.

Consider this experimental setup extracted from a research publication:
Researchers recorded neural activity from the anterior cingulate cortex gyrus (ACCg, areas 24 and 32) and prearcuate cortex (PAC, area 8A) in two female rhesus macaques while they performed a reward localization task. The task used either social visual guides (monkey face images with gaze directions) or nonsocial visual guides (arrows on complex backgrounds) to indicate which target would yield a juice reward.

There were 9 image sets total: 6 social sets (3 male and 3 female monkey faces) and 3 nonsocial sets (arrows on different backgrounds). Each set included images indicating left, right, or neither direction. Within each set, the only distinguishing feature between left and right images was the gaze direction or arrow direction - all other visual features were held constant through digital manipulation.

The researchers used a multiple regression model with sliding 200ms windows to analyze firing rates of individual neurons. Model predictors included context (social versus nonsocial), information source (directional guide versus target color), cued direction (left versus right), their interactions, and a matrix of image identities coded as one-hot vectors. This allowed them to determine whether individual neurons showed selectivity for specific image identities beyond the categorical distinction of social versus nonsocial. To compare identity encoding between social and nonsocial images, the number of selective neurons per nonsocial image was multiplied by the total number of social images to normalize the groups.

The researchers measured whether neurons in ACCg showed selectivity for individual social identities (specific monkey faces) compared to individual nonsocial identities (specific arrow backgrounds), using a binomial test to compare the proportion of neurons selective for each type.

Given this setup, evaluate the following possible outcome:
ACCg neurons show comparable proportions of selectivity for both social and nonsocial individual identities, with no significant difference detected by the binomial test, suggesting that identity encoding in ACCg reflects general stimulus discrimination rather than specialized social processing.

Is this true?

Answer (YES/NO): NO